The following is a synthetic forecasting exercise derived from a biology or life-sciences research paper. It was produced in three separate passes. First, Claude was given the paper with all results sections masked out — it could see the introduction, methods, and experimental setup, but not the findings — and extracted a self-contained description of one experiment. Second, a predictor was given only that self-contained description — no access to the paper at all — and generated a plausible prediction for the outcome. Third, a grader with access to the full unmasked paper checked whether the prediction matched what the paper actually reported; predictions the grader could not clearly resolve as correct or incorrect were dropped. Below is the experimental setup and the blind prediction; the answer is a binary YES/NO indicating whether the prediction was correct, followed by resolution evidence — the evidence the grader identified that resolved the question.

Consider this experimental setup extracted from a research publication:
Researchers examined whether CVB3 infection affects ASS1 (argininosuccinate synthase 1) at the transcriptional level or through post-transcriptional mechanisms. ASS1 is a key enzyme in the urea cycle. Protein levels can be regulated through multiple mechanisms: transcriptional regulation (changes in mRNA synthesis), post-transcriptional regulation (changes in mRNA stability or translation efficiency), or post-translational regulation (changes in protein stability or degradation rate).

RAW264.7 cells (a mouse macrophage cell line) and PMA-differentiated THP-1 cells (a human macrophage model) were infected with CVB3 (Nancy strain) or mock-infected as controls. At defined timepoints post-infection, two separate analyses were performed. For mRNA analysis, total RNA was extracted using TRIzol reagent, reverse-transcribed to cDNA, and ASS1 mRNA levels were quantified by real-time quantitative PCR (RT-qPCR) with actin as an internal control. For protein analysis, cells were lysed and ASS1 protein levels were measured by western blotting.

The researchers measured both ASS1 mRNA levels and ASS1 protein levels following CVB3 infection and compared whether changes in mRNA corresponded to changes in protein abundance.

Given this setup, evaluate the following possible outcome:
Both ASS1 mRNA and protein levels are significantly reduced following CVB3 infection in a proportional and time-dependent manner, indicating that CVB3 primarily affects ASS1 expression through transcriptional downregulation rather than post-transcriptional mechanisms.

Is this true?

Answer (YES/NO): NO